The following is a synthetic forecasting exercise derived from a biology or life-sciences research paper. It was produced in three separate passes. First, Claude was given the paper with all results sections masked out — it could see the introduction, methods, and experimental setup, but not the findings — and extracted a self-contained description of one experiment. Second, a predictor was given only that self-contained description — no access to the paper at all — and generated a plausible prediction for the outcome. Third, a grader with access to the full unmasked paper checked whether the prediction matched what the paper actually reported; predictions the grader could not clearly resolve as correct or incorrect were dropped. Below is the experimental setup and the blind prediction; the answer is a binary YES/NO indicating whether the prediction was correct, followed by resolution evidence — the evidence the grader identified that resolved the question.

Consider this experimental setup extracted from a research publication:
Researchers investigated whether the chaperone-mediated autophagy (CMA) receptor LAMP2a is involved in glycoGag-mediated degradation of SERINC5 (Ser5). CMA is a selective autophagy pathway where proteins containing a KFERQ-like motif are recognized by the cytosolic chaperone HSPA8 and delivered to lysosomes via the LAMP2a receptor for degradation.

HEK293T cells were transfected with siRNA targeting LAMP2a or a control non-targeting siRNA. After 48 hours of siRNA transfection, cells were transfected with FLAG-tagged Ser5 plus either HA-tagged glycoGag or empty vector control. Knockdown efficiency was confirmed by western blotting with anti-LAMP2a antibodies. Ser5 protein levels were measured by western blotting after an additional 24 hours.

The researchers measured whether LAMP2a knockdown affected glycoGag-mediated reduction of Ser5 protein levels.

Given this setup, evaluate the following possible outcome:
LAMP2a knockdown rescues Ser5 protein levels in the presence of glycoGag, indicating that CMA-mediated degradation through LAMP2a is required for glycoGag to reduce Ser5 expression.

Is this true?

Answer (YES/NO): NO